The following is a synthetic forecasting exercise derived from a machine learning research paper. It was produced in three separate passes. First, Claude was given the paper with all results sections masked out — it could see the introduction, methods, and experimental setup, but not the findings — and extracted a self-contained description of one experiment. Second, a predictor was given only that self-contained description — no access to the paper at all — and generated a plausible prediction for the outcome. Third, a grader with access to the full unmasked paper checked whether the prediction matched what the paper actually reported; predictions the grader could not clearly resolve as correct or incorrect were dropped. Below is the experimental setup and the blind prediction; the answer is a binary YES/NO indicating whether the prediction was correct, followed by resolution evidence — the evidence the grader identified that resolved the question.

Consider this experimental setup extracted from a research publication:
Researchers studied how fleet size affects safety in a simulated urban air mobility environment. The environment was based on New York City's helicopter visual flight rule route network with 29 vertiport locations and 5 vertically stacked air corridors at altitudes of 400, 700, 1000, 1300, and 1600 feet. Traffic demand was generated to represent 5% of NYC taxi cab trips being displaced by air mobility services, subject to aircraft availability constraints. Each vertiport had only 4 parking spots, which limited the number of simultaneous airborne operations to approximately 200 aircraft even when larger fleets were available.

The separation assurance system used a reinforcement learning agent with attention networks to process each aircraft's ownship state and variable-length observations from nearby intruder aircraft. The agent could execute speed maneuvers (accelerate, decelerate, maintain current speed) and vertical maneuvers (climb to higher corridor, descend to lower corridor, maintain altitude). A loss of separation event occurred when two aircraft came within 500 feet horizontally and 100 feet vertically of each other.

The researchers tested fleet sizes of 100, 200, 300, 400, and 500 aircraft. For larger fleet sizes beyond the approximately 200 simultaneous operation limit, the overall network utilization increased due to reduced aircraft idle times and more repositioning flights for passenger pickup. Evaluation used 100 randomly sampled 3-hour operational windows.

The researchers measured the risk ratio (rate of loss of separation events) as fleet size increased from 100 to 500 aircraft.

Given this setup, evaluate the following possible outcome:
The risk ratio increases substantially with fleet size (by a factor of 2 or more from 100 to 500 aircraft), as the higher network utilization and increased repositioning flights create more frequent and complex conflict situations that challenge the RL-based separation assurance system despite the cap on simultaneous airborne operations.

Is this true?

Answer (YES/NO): NO